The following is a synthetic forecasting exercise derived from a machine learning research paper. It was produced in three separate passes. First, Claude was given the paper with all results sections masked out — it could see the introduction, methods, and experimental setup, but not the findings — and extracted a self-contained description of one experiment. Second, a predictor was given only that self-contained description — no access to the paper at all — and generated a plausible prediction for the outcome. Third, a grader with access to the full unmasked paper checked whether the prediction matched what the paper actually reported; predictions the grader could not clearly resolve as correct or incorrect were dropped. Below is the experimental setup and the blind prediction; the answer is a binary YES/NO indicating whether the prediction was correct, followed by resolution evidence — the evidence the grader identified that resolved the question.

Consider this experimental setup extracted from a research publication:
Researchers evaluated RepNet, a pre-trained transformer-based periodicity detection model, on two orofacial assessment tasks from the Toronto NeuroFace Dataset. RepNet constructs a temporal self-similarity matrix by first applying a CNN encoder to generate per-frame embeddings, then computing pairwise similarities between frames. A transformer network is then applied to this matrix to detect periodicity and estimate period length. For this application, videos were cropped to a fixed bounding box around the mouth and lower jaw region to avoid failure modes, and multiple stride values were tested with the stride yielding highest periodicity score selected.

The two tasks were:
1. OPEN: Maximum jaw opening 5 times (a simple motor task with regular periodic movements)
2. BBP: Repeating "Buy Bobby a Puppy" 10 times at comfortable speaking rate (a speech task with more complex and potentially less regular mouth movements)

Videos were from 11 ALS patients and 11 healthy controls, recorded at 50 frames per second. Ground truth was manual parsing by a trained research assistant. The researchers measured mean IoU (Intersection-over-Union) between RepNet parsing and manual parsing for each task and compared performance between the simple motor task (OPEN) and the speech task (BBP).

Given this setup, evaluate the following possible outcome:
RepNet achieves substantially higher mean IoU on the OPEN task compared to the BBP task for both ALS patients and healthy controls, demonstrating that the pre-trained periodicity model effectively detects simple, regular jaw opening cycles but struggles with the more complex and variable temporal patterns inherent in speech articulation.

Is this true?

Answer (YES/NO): NO